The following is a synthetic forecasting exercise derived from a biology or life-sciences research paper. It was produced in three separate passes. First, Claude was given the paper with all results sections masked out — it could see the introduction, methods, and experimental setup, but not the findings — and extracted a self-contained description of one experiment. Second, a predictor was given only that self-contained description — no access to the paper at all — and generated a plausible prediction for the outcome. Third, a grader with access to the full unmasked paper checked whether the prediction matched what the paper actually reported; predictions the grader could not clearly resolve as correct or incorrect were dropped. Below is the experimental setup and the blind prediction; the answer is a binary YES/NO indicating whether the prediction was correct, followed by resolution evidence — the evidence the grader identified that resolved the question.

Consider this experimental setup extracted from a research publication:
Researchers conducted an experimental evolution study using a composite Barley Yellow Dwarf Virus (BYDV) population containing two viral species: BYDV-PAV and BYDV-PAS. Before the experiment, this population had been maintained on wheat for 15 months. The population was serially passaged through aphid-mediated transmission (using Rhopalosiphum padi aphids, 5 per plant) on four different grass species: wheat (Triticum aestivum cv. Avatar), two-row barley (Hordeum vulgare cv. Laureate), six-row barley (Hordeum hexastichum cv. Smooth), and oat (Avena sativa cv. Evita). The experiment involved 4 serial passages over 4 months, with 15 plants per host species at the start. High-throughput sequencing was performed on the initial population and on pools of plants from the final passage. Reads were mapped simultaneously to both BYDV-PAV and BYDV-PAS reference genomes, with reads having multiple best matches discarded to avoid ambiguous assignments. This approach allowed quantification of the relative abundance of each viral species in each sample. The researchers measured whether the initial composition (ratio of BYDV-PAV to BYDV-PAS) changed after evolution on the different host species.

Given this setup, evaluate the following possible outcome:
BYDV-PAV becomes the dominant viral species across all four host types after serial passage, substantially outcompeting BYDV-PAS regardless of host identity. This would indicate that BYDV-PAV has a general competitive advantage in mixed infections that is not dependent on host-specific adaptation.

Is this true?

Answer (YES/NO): NO